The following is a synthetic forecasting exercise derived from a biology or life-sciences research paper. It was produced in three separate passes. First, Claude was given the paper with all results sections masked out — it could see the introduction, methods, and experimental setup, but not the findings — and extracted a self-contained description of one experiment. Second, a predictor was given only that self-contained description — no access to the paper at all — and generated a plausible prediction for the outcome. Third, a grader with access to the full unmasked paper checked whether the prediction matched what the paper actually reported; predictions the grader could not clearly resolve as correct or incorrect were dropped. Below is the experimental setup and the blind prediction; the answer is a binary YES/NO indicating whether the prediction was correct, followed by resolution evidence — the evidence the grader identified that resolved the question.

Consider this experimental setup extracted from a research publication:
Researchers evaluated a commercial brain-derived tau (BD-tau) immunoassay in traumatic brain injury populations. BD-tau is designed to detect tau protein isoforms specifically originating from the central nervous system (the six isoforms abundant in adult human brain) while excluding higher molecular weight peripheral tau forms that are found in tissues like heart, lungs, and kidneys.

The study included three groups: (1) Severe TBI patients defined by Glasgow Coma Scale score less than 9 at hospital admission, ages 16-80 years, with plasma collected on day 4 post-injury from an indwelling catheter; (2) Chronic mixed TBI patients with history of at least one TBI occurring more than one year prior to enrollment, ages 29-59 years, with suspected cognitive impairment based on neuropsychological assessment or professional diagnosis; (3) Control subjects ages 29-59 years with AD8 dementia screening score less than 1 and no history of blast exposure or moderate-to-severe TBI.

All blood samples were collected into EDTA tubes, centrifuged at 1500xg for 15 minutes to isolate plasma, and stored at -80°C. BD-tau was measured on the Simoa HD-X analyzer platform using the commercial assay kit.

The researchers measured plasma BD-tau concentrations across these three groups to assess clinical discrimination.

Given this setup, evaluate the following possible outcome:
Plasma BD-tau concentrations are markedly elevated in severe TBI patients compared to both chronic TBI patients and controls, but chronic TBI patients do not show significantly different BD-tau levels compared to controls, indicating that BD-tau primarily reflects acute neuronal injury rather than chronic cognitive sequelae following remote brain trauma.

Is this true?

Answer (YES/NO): YES